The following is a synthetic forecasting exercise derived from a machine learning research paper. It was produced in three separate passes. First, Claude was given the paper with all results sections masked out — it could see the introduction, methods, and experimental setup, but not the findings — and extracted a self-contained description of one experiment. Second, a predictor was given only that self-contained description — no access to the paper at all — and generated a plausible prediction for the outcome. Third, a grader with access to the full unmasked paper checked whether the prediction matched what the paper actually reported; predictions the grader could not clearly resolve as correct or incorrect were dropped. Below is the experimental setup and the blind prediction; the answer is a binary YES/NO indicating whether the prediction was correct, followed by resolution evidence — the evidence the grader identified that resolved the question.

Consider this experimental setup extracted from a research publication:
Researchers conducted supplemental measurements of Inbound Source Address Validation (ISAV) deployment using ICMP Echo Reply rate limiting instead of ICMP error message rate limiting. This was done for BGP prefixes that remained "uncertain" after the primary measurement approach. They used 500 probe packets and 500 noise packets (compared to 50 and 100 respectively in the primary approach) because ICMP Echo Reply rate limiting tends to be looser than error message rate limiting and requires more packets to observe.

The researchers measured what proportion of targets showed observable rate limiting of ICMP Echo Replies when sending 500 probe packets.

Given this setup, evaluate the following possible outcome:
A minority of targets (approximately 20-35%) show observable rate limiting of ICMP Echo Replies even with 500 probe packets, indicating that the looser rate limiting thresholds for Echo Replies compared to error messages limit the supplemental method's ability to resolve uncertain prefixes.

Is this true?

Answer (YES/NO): NO